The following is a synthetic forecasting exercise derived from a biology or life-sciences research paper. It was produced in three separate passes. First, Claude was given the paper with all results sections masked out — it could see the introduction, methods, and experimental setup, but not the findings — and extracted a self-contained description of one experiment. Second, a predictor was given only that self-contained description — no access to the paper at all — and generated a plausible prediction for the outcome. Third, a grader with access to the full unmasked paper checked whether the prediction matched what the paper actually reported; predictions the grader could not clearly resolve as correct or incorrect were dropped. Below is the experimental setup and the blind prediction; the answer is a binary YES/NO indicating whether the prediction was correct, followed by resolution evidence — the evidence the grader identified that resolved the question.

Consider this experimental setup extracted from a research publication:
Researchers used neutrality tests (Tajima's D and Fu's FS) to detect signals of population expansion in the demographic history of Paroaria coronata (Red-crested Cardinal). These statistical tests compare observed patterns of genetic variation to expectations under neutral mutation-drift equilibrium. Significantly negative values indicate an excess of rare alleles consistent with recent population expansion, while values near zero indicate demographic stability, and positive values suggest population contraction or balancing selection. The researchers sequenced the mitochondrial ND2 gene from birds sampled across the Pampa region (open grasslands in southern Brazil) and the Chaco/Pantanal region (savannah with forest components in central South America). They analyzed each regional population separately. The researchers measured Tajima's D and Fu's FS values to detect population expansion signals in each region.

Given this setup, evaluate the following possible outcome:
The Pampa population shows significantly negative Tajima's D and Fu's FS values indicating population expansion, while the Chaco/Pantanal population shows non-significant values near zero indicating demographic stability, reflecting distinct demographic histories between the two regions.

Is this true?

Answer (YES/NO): YES